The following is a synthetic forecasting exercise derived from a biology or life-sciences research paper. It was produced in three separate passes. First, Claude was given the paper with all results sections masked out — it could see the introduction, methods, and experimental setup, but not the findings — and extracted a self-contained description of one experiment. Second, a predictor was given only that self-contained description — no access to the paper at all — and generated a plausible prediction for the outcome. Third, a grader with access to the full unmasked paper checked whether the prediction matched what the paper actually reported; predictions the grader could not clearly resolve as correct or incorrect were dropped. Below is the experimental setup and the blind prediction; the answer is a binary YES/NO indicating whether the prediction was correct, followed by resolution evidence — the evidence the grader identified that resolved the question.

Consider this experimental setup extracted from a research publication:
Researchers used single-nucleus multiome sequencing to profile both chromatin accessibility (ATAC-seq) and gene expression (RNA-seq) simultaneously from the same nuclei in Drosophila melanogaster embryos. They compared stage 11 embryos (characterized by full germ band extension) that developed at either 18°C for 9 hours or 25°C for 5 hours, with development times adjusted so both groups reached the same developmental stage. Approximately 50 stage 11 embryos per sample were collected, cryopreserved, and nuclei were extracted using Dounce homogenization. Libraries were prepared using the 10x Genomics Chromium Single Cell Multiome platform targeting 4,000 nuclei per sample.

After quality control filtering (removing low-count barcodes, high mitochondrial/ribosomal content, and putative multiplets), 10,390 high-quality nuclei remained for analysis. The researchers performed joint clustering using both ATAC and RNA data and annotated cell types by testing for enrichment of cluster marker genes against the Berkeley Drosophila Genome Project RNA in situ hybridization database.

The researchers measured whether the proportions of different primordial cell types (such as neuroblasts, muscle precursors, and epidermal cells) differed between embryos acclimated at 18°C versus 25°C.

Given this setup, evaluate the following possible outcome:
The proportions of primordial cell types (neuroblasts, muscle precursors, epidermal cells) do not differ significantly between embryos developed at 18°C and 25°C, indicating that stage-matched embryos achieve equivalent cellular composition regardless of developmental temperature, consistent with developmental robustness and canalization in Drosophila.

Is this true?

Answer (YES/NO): YES